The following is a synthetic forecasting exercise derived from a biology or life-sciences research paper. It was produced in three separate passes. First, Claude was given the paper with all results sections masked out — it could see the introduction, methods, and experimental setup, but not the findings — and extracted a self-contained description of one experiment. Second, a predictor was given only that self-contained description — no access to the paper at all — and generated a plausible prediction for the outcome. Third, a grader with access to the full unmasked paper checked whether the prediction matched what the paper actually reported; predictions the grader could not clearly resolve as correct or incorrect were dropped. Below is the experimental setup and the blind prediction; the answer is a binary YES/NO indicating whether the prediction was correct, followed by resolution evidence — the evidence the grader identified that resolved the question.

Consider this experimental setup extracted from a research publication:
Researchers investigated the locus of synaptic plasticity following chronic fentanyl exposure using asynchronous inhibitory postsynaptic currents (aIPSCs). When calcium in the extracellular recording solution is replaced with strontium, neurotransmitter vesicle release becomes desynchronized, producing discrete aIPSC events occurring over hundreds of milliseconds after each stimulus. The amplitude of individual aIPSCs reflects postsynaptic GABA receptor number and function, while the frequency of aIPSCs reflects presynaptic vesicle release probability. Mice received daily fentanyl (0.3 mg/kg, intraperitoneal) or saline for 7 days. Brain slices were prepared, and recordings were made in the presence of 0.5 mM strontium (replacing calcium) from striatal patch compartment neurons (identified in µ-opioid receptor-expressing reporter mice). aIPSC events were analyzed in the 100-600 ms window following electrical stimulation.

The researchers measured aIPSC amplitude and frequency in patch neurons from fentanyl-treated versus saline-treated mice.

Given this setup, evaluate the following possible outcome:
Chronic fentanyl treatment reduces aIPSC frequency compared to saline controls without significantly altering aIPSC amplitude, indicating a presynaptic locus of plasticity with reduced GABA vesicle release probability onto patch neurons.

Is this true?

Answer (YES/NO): NO